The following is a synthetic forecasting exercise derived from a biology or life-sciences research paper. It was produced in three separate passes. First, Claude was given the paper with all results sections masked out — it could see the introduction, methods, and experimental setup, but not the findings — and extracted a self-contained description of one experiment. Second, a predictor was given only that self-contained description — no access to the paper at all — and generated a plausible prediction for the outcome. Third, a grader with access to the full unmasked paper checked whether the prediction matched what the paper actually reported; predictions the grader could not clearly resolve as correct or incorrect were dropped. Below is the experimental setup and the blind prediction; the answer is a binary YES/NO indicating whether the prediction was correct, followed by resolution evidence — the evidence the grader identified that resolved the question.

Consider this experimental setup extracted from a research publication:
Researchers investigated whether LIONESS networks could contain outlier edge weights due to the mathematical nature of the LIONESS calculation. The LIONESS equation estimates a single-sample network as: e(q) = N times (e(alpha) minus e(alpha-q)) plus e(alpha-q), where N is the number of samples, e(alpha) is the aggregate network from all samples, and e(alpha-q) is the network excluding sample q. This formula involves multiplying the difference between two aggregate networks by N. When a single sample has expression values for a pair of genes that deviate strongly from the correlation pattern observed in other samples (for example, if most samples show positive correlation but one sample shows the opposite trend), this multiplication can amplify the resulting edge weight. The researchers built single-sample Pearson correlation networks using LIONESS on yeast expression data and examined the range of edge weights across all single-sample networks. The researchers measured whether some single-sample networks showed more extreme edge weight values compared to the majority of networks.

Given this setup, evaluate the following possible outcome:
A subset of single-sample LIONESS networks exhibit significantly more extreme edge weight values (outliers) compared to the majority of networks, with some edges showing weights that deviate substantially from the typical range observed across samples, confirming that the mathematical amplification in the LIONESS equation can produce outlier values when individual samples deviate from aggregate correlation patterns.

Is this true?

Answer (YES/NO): YES